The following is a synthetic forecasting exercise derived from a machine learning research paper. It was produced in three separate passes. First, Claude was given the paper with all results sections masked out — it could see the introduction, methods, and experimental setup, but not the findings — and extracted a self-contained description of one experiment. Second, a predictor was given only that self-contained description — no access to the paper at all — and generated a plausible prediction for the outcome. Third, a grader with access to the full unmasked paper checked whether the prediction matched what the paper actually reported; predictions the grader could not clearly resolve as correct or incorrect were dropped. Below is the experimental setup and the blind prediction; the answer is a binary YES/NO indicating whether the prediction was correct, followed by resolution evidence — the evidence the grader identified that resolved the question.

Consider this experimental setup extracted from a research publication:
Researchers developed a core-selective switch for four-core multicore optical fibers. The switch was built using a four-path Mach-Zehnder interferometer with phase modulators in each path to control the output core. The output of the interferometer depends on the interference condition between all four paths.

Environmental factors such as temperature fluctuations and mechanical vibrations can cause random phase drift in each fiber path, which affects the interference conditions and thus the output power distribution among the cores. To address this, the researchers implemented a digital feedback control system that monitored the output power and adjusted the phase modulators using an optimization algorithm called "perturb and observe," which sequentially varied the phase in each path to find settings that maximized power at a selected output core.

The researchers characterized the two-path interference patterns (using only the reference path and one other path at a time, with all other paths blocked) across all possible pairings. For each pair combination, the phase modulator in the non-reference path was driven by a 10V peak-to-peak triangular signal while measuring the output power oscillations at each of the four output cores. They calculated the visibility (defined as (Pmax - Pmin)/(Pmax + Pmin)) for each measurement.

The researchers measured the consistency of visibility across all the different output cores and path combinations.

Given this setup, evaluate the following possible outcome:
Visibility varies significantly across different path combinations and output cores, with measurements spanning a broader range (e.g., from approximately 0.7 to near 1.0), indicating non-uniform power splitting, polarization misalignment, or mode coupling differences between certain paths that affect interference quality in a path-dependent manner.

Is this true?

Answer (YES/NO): NO